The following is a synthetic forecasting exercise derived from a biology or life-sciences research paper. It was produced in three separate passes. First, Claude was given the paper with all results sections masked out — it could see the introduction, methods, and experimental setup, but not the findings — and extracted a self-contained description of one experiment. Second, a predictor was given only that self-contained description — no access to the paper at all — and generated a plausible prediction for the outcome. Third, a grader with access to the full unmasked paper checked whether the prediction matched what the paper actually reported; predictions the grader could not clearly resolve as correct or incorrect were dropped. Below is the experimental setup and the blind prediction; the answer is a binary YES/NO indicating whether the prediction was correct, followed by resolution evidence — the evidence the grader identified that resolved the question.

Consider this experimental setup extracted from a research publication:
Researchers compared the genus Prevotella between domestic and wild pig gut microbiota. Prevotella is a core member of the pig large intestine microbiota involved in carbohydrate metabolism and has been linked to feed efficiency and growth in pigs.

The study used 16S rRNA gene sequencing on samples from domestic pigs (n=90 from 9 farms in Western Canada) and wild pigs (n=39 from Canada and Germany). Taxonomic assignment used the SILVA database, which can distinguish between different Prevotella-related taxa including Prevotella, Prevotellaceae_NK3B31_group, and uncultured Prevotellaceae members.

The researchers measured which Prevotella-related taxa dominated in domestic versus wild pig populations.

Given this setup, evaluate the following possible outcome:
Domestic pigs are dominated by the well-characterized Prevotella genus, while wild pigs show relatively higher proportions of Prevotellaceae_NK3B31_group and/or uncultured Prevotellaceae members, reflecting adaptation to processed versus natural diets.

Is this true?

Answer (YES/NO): YES